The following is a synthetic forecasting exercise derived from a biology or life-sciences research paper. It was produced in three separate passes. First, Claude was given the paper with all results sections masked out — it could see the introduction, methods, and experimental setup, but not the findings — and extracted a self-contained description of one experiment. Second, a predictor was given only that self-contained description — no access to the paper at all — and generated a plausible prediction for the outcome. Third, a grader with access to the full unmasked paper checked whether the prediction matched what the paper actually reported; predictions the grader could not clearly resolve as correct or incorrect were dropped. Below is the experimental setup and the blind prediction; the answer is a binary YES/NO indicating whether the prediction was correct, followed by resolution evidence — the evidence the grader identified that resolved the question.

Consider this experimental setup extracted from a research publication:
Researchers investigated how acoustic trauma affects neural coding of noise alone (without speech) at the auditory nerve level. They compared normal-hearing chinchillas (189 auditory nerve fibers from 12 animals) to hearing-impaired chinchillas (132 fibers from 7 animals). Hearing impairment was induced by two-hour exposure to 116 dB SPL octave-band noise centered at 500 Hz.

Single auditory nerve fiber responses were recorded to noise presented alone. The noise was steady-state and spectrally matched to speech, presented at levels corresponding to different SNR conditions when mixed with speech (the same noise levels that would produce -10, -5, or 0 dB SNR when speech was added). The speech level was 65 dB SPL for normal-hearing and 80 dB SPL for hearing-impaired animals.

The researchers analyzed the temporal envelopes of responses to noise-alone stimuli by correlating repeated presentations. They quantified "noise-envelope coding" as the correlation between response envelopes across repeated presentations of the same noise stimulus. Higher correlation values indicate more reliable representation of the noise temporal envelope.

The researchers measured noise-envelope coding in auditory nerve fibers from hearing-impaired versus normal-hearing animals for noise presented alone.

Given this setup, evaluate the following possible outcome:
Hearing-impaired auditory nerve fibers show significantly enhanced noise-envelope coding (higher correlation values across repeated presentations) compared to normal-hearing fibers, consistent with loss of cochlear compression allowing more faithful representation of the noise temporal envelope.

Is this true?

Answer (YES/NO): YES